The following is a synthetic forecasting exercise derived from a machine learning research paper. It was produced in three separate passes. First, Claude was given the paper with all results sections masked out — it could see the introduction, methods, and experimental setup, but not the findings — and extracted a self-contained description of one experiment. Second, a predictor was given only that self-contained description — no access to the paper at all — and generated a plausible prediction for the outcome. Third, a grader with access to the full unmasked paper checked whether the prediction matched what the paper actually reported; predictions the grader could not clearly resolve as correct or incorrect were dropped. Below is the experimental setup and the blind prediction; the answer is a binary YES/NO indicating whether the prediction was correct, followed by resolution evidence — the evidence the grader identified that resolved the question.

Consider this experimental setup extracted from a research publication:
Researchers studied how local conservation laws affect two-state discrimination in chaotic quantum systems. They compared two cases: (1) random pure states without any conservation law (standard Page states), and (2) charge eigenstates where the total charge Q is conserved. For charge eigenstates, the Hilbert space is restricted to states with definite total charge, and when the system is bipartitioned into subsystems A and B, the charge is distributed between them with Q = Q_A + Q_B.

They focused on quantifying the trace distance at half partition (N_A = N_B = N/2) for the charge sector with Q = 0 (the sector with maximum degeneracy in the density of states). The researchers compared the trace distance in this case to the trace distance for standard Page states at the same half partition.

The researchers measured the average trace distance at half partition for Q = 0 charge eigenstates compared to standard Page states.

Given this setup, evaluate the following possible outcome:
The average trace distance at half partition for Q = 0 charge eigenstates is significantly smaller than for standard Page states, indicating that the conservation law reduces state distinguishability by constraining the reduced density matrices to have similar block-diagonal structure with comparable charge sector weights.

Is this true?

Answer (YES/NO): NO